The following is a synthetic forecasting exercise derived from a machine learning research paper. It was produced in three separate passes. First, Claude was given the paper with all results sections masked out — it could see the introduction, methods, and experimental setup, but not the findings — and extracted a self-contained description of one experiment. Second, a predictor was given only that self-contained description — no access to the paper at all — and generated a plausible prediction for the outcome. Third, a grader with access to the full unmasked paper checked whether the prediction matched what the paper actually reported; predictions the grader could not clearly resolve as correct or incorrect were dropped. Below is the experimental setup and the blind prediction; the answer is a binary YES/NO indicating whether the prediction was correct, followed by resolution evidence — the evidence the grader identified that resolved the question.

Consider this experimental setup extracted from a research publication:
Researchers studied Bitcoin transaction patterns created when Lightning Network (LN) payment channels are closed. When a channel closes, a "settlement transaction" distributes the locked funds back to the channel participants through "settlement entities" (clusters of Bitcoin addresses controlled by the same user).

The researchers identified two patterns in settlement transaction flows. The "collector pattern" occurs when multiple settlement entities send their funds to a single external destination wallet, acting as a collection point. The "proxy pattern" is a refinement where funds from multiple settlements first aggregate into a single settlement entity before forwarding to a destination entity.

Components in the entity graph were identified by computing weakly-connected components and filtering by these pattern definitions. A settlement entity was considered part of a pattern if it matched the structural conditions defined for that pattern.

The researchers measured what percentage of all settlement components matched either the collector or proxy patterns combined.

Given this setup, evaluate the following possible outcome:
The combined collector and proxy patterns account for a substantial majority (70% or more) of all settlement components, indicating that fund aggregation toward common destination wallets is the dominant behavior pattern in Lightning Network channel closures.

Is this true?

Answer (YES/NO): NO